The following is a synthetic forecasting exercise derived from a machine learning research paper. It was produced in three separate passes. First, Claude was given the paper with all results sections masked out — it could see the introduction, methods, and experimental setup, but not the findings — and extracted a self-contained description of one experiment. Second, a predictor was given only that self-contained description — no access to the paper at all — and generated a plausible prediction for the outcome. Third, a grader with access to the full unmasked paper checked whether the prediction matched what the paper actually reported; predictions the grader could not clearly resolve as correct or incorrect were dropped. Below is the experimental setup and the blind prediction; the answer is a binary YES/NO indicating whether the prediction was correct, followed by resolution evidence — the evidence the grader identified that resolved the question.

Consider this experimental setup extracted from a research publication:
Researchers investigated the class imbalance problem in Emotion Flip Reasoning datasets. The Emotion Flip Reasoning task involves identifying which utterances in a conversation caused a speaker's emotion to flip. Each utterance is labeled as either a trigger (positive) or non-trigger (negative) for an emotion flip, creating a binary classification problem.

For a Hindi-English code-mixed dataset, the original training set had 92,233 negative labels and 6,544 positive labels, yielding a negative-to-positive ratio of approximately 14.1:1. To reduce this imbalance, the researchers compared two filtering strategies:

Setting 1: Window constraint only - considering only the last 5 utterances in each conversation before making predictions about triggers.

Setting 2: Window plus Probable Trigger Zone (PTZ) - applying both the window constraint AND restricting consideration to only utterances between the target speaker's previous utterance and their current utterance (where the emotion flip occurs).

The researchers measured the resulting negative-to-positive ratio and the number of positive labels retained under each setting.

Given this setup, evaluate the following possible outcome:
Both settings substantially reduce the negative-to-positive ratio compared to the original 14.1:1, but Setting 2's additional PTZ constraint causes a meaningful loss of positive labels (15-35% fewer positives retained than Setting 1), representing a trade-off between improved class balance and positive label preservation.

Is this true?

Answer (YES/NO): NO